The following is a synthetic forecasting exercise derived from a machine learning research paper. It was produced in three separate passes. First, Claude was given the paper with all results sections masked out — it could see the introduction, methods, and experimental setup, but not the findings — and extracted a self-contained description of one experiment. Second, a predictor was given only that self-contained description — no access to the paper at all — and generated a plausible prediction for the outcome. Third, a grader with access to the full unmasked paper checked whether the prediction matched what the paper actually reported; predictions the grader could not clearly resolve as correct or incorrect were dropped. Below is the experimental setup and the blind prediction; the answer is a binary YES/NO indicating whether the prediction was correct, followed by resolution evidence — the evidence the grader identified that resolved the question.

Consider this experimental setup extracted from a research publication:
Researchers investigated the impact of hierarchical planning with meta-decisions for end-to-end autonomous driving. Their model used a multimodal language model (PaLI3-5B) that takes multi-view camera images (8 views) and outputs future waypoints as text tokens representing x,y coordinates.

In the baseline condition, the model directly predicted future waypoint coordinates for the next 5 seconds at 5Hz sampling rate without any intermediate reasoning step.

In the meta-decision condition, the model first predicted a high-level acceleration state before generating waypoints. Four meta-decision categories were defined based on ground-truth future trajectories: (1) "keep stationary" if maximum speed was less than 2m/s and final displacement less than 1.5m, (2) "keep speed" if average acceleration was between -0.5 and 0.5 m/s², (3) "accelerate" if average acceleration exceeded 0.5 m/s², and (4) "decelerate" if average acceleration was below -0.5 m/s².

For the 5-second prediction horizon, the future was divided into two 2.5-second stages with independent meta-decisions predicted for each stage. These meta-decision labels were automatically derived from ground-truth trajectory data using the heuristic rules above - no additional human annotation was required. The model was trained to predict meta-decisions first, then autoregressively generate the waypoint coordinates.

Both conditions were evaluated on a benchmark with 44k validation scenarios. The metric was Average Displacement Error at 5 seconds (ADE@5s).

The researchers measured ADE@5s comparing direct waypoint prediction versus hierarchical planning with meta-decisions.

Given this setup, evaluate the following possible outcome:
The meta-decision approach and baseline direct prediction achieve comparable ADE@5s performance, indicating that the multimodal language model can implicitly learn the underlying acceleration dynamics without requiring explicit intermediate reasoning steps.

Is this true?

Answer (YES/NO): NO